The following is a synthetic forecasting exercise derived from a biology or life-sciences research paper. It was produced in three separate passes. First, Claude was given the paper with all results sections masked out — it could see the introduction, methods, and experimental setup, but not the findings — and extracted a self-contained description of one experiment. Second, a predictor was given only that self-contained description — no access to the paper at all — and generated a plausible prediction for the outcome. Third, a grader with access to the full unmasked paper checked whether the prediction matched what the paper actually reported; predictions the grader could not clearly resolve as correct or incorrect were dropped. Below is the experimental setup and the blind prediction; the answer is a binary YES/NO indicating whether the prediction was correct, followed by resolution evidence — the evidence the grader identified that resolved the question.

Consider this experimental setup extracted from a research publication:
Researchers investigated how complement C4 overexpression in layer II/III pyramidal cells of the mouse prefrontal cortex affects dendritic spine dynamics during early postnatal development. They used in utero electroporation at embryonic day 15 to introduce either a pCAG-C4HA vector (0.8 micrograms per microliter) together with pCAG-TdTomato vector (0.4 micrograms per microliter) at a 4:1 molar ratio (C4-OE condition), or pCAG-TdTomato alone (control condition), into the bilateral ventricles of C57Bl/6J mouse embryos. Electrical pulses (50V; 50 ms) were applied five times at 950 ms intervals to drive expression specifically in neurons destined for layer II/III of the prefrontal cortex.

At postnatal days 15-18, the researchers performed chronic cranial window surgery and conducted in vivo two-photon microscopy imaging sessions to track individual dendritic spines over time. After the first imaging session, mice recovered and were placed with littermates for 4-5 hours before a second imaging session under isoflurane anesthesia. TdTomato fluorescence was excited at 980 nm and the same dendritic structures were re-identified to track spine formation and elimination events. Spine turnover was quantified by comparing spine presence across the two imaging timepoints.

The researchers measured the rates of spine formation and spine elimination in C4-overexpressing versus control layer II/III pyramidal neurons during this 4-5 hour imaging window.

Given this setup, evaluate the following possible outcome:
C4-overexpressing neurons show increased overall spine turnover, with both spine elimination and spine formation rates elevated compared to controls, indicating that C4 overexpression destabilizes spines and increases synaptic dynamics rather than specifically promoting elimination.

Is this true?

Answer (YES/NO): NO